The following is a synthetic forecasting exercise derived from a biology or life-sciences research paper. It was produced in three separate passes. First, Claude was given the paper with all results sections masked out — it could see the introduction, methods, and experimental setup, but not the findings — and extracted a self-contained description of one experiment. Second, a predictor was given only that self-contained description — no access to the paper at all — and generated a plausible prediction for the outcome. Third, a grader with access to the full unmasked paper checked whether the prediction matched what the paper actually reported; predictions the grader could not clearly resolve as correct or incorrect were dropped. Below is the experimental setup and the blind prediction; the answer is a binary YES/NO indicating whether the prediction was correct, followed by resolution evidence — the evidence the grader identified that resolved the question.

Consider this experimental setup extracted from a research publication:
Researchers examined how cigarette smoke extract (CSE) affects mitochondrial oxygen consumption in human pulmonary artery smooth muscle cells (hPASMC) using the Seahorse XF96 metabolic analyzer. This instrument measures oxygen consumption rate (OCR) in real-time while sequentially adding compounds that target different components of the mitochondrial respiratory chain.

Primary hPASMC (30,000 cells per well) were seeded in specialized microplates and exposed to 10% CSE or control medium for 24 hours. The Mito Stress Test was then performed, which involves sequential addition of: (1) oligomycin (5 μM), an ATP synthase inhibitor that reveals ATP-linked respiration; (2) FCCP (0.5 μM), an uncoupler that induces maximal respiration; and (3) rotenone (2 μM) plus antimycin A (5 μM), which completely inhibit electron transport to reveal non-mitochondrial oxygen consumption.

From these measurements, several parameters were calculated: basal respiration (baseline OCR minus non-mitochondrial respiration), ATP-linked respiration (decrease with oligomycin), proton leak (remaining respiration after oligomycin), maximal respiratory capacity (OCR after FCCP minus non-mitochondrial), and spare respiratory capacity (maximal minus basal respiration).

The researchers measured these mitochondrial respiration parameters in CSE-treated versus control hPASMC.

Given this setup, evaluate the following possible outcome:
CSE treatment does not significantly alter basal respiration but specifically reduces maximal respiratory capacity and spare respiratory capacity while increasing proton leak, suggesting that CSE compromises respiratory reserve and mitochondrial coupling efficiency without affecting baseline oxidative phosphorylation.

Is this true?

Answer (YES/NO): NO